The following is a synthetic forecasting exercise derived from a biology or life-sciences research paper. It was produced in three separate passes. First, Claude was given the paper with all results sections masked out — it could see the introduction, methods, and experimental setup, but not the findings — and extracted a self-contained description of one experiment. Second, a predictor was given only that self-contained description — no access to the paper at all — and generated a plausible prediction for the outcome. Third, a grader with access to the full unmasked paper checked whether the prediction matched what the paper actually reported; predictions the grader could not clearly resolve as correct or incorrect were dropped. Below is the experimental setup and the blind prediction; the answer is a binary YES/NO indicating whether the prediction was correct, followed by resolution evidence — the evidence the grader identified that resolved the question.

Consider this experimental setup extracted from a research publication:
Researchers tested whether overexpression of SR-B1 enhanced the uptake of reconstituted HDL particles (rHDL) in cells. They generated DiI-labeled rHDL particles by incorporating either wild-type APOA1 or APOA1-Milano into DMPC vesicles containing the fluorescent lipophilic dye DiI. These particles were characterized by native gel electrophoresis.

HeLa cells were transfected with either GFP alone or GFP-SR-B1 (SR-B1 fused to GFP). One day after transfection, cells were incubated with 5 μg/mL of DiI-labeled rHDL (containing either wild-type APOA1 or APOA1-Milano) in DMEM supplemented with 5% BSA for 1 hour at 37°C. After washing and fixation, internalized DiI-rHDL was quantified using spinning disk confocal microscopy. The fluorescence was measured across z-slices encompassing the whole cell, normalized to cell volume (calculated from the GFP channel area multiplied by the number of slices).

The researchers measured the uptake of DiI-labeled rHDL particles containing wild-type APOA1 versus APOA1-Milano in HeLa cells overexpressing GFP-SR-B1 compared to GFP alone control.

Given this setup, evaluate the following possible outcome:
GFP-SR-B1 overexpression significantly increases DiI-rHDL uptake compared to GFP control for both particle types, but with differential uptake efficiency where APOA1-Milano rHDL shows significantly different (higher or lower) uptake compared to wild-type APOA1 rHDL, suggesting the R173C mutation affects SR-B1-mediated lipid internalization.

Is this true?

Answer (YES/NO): YES